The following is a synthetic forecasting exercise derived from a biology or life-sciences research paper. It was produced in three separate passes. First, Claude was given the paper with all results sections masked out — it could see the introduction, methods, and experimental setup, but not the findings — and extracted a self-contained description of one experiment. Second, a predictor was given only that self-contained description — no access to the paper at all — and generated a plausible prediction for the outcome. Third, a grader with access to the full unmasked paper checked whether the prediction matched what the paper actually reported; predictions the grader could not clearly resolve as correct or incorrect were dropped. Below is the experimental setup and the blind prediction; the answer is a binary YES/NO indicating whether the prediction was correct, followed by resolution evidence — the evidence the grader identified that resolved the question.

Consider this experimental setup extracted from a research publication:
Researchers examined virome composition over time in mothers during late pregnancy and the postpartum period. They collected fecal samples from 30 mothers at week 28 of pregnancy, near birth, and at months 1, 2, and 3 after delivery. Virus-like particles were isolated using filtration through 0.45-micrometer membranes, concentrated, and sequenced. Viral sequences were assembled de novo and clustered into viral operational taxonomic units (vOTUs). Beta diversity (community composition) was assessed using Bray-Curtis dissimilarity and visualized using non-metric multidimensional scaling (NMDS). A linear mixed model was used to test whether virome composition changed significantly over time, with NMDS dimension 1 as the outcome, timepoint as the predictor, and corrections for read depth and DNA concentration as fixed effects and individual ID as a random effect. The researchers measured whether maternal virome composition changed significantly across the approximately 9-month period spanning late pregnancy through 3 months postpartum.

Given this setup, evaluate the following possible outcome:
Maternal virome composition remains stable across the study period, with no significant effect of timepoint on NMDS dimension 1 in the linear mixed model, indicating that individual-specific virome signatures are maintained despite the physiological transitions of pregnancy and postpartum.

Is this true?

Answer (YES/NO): YES